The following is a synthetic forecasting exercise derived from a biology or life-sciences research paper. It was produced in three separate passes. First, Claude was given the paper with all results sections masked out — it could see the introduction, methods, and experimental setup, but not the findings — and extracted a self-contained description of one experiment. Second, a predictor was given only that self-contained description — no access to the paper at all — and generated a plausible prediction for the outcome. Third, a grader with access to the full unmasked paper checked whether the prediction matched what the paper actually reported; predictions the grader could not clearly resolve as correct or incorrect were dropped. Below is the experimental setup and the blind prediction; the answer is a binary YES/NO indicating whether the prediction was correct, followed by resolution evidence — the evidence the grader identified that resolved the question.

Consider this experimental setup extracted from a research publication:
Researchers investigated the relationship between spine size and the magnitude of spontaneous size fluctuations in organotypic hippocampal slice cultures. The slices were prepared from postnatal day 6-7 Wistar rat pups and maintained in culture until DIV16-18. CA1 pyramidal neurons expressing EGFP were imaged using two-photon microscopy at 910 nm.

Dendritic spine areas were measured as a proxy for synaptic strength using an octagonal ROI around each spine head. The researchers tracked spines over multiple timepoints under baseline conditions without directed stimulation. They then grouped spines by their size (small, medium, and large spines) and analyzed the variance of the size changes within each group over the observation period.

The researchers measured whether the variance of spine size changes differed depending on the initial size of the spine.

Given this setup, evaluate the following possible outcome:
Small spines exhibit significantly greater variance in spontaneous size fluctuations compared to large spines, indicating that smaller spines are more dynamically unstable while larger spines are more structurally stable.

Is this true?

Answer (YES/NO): NO